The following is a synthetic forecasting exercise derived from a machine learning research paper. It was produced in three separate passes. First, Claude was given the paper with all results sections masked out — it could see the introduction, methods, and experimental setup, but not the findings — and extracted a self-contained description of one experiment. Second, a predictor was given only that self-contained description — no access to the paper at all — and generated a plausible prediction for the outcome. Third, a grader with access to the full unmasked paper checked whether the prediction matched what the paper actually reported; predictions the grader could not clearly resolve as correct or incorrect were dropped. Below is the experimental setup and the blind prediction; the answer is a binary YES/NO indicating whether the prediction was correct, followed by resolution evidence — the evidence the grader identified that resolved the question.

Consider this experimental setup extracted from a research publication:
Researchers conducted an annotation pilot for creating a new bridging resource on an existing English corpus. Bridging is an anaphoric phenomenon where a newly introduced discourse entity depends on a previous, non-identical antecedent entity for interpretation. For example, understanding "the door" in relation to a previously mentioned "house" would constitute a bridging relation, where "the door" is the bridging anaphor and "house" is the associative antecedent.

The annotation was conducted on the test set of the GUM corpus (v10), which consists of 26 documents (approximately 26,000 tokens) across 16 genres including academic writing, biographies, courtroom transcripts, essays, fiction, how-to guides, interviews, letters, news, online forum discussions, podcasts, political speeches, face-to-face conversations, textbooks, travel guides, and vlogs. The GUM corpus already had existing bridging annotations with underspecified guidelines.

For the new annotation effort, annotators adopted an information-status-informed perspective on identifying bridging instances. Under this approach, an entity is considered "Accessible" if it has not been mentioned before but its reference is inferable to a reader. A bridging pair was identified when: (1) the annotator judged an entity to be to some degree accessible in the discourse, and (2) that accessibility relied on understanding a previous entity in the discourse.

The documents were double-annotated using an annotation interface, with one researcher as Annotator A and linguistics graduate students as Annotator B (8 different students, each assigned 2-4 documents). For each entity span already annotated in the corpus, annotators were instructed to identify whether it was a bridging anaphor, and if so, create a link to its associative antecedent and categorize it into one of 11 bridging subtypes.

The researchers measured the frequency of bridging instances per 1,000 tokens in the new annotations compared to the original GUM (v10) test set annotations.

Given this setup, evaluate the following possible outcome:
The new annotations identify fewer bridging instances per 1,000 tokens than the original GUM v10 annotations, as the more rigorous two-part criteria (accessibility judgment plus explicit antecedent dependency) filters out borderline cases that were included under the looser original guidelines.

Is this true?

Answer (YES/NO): NO